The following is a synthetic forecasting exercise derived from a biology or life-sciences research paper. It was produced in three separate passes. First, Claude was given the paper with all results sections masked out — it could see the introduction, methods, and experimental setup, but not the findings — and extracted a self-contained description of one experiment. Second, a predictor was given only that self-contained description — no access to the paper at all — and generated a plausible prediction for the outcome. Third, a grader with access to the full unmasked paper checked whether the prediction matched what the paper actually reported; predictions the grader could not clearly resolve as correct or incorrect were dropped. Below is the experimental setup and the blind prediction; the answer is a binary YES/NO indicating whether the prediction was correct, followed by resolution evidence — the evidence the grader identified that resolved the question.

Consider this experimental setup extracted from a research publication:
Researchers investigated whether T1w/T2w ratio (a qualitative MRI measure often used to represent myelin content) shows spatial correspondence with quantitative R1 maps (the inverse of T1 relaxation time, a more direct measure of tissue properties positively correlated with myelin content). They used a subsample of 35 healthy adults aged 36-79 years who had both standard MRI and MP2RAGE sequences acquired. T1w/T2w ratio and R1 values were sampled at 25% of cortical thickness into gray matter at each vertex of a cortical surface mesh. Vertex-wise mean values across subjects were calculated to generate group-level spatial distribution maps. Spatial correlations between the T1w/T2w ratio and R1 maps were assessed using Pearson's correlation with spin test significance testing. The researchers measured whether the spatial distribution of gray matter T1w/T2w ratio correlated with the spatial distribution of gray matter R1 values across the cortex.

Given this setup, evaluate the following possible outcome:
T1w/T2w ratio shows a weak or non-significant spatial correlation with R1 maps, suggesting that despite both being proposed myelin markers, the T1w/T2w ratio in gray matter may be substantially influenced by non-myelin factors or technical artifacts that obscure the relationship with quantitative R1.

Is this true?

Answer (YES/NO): NO